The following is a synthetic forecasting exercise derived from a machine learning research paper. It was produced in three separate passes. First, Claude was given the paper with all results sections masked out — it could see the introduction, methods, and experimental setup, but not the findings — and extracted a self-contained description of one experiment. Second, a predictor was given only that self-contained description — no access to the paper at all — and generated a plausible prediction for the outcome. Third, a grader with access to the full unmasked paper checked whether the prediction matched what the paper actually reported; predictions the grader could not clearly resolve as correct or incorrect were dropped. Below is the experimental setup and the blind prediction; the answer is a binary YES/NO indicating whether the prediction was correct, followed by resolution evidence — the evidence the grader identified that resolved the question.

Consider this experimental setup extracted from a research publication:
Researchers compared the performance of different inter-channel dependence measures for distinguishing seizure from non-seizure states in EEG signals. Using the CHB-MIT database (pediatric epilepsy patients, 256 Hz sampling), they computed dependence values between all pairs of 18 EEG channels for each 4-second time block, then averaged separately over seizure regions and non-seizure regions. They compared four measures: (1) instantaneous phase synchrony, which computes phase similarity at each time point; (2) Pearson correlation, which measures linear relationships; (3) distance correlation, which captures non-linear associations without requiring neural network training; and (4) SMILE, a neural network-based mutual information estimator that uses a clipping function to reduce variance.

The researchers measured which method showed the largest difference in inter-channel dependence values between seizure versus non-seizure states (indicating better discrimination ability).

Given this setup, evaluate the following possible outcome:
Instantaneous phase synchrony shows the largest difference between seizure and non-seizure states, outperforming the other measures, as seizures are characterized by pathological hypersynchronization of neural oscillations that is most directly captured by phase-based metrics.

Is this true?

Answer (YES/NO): NO